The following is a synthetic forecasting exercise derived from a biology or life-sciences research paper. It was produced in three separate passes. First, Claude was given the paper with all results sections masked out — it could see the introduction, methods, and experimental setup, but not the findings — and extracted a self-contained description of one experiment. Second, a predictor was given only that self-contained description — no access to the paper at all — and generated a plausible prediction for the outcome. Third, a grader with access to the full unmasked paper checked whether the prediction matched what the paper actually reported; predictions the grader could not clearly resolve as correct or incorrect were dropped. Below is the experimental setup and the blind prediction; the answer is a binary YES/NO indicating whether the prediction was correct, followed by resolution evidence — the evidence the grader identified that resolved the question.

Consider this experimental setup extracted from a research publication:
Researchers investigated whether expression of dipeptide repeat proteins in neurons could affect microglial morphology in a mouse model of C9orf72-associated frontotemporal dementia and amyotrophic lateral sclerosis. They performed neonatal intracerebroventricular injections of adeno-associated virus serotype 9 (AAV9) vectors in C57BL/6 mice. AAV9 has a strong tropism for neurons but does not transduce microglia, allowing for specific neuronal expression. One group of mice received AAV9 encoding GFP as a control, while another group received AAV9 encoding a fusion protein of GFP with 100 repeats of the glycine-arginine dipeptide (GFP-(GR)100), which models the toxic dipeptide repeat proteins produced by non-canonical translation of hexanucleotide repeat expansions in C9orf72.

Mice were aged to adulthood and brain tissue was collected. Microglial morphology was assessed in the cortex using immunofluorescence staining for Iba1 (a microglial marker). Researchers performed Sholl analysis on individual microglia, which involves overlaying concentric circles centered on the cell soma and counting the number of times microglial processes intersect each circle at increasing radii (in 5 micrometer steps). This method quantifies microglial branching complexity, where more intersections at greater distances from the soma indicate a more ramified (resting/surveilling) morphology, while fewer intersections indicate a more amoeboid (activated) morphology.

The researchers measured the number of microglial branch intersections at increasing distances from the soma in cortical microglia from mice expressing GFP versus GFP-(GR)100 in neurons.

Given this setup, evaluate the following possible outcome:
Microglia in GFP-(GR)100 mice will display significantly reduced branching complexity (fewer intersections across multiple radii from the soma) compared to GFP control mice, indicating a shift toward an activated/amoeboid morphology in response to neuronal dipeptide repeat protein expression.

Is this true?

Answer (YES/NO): NO